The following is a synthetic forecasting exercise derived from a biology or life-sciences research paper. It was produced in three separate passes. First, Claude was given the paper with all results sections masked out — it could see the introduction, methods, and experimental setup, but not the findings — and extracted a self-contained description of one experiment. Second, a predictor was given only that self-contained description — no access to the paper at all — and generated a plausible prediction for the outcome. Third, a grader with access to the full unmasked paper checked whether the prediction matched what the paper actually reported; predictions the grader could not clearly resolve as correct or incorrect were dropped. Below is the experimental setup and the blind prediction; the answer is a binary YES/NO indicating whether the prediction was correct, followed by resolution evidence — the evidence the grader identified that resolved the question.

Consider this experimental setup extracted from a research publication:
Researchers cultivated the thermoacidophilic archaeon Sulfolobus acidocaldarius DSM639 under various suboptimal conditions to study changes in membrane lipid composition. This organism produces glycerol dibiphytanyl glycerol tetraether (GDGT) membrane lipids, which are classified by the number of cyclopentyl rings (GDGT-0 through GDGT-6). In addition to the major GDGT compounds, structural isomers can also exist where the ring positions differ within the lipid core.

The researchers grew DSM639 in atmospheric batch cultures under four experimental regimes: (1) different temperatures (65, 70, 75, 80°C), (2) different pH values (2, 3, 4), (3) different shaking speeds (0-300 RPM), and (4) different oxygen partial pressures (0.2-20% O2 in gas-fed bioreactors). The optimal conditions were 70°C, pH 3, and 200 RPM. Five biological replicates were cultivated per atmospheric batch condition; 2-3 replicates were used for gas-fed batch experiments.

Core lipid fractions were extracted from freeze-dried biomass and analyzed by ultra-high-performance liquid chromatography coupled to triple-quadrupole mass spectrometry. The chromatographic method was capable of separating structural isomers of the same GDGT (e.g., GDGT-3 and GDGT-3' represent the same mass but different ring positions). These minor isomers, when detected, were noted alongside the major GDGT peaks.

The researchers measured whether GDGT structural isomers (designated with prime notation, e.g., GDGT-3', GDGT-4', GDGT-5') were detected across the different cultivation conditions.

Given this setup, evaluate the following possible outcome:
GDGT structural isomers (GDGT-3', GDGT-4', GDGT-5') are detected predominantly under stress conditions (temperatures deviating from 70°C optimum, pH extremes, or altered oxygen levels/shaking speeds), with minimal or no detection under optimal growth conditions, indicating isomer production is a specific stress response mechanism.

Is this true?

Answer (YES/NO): NO